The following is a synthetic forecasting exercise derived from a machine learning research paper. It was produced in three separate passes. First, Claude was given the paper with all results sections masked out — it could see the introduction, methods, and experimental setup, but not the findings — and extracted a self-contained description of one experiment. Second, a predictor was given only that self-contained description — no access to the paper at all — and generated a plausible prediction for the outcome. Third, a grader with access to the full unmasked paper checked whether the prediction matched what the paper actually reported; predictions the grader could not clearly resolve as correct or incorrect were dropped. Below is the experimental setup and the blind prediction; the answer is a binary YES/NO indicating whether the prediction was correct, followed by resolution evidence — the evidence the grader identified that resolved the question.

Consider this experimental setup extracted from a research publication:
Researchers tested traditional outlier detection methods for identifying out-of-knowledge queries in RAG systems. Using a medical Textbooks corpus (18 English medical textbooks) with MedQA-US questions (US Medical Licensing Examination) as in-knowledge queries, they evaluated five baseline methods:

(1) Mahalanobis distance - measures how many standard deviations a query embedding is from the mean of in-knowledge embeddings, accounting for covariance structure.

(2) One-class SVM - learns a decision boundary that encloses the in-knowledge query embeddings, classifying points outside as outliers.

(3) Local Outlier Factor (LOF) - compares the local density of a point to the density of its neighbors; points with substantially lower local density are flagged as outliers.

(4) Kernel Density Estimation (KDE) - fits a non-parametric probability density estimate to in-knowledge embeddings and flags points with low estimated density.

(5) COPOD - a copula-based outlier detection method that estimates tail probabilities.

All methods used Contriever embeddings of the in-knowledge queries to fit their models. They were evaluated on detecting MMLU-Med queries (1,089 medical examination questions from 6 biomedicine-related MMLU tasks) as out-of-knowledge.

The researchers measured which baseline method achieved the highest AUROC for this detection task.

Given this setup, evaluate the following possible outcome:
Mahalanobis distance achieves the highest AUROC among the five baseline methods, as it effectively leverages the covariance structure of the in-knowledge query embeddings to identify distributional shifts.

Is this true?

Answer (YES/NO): NO